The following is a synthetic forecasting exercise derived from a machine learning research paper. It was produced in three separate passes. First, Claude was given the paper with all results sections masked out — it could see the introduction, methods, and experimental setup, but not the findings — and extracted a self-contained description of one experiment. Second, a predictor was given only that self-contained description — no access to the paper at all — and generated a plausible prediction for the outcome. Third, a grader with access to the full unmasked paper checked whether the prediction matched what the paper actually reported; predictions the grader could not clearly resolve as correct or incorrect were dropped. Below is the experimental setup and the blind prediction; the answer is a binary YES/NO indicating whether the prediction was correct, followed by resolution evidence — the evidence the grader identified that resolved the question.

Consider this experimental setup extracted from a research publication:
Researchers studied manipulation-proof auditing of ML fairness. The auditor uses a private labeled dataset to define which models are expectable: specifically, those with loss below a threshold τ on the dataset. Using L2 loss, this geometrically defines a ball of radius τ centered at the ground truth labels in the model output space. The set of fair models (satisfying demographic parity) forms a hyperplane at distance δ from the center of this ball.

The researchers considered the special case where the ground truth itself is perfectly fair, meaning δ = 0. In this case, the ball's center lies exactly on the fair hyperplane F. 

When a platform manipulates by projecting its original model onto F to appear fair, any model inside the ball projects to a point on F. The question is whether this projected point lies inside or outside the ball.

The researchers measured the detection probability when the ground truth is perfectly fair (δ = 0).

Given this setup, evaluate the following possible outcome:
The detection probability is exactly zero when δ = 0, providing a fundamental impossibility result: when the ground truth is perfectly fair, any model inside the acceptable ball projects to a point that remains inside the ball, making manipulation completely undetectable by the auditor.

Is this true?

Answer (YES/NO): YES